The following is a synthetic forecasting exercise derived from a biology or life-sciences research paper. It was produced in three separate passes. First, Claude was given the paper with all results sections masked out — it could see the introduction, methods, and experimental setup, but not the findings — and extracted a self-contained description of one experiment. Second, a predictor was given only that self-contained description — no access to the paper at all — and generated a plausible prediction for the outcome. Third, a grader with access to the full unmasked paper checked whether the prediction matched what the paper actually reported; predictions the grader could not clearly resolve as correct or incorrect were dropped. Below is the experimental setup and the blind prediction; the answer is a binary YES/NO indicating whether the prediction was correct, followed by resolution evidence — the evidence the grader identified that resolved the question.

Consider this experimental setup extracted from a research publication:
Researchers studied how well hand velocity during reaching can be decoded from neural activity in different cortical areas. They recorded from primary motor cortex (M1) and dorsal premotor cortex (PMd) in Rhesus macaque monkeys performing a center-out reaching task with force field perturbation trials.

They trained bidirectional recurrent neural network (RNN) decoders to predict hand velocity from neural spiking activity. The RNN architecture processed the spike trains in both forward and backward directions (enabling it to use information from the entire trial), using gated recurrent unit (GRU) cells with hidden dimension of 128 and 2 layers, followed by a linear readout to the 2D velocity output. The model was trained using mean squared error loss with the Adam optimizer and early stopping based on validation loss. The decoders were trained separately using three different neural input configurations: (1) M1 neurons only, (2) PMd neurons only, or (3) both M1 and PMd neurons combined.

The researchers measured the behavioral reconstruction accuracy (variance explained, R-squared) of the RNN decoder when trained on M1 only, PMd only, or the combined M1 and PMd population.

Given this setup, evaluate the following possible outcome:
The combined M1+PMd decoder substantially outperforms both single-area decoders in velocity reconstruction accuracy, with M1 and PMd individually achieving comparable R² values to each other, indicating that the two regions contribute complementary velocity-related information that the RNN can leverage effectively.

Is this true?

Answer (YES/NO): NO